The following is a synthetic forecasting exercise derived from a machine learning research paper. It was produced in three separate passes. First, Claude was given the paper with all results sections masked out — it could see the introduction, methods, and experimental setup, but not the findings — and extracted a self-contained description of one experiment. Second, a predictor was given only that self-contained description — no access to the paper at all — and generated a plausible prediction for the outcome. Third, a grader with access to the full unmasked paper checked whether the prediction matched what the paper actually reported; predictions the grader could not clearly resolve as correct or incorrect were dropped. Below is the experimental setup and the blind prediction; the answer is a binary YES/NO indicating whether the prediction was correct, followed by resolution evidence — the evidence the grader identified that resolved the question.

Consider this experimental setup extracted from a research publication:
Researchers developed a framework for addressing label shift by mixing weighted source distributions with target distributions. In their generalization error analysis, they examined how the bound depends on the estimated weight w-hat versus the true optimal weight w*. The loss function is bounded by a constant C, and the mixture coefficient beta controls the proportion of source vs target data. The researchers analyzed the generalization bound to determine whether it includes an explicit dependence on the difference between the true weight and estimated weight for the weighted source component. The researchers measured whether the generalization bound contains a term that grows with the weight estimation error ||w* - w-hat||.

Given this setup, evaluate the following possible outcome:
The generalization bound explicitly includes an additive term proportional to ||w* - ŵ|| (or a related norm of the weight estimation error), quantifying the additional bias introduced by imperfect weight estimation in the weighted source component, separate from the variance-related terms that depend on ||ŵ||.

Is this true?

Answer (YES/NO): YES